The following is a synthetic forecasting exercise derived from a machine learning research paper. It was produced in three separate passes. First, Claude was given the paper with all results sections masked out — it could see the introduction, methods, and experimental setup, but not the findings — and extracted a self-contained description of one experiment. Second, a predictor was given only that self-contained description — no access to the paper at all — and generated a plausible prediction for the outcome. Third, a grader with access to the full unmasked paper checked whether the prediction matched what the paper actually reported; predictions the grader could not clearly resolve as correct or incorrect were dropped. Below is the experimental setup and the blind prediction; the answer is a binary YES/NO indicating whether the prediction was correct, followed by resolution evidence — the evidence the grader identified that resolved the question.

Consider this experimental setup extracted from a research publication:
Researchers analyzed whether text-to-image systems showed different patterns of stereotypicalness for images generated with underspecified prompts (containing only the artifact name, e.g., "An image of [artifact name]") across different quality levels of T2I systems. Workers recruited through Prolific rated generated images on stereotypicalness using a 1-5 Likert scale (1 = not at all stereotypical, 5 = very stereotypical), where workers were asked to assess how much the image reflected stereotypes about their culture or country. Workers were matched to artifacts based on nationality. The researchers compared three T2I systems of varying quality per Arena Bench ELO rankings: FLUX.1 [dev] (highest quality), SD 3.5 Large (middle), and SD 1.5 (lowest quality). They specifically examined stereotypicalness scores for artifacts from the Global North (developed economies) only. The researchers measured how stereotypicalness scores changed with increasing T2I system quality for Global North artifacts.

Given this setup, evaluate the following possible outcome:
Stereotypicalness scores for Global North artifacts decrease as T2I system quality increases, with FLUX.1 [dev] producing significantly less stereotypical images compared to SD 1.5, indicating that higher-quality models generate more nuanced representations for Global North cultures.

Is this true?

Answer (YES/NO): NO